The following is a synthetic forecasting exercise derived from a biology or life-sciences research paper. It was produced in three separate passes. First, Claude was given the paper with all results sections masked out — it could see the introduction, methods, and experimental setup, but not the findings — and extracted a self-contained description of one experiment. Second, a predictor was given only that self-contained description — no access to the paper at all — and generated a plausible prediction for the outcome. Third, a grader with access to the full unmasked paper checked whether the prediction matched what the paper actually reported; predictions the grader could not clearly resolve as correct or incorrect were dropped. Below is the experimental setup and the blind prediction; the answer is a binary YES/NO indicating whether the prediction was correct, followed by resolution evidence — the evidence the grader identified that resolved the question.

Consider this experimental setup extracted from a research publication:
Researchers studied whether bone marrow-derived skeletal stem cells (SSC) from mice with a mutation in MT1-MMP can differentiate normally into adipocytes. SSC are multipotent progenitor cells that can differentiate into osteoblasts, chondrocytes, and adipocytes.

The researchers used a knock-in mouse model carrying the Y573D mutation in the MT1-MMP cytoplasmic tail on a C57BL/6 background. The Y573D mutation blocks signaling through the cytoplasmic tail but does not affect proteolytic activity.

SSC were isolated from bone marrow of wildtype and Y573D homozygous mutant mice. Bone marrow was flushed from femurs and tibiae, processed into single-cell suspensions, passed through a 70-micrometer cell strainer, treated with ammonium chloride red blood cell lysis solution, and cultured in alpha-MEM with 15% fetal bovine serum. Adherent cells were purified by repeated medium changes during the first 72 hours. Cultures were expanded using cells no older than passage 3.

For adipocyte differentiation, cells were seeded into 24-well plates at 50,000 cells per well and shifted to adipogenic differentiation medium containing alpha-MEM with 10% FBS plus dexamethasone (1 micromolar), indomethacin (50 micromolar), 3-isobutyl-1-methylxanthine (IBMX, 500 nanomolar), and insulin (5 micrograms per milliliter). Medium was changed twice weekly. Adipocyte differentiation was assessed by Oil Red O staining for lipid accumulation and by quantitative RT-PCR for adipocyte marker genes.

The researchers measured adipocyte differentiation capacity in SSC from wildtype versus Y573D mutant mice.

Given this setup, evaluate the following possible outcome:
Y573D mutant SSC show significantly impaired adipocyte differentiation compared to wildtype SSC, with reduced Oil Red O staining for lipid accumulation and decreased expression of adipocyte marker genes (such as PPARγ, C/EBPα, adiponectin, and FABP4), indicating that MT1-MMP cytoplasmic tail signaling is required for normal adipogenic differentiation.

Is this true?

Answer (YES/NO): YES